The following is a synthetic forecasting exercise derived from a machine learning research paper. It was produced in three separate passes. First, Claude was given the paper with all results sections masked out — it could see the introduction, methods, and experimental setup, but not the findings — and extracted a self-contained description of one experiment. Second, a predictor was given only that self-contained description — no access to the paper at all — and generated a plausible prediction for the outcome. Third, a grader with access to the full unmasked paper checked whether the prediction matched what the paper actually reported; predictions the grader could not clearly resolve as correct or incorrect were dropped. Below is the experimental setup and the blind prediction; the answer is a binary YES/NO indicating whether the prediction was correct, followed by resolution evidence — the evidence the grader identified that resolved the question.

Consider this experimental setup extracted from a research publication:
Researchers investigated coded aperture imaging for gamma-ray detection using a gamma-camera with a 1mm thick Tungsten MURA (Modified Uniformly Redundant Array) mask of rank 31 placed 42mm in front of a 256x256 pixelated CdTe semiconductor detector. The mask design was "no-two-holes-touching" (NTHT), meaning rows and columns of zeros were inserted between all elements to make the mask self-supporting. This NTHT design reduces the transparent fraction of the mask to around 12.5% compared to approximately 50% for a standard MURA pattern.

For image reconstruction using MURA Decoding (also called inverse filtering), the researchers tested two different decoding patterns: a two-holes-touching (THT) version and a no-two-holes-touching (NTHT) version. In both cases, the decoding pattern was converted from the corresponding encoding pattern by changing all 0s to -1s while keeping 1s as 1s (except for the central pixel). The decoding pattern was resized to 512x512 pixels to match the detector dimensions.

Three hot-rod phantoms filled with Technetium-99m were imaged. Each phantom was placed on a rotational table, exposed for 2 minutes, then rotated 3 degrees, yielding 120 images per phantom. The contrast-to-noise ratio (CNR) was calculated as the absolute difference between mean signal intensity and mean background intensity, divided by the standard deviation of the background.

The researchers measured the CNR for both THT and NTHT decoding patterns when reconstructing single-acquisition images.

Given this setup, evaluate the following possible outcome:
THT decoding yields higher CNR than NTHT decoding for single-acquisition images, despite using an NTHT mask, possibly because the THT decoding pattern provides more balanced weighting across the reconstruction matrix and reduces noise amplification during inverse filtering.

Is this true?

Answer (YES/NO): YES